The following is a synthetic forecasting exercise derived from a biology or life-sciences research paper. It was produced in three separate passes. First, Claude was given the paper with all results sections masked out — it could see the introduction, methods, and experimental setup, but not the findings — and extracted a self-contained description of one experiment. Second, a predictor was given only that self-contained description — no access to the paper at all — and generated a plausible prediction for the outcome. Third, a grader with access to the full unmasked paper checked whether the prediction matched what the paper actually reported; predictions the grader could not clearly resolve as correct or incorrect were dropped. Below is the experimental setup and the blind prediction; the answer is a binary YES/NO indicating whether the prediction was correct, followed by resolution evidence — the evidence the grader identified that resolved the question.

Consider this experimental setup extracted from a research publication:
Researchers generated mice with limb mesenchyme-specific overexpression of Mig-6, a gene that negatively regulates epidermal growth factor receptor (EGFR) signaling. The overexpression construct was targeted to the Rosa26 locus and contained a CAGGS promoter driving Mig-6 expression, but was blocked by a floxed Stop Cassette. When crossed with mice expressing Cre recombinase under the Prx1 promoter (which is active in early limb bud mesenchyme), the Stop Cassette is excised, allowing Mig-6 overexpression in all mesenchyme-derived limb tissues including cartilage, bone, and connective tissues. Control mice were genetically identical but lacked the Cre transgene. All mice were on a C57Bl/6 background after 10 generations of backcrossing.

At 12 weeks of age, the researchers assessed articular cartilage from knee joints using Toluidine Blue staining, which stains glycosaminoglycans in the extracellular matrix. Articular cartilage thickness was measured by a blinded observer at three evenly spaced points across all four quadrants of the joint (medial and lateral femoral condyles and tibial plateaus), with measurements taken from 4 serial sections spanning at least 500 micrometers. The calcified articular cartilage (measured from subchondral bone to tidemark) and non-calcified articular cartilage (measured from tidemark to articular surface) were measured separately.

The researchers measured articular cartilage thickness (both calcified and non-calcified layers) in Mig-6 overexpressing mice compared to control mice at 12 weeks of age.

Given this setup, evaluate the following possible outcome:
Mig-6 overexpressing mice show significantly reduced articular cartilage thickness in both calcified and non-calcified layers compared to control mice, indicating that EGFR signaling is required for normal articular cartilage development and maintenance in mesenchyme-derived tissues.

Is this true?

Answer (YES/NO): NO